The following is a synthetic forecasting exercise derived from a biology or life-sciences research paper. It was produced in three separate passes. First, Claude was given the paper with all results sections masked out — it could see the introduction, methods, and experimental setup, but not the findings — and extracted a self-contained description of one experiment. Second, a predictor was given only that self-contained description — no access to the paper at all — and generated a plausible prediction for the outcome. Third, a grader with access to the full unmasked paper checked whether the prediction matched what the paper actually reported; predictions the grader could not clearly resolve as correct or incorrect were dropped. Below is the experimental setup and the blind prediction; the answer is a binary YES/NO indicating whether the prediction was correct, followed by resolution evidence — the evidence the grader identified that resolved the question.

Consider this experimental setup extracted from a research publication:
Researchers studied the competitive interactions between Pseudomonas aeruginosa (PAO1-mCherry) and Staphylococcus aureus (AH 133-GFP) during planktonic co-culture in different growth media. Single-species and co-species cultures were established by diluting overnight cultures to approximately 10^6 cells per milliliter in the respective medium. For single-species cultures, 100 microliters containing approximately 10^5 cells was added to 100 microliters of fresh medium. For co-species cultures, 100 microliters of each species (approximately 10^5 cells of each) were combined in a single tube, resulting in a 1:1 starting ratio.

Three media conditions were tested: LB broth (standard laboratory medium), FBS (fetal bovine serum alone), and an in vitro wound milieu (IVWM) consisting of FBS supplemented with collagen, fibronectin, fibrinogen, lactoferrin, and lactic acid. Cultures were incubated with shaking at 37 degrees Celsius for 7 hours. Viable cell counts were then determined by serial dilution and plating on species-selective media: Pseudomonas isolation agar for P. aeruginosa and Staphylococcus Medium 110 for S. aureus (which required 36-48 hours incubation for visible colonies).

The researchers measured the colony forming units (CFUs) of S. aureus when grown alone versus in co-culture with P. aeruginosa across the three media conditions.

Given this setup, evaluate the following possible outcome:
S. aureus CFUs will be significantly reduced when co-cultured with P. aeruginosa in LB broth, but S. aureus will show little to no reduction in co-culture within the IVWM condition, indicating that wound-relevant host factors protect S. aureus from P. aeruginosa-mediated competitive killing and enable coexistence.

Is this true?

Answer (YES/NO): NO